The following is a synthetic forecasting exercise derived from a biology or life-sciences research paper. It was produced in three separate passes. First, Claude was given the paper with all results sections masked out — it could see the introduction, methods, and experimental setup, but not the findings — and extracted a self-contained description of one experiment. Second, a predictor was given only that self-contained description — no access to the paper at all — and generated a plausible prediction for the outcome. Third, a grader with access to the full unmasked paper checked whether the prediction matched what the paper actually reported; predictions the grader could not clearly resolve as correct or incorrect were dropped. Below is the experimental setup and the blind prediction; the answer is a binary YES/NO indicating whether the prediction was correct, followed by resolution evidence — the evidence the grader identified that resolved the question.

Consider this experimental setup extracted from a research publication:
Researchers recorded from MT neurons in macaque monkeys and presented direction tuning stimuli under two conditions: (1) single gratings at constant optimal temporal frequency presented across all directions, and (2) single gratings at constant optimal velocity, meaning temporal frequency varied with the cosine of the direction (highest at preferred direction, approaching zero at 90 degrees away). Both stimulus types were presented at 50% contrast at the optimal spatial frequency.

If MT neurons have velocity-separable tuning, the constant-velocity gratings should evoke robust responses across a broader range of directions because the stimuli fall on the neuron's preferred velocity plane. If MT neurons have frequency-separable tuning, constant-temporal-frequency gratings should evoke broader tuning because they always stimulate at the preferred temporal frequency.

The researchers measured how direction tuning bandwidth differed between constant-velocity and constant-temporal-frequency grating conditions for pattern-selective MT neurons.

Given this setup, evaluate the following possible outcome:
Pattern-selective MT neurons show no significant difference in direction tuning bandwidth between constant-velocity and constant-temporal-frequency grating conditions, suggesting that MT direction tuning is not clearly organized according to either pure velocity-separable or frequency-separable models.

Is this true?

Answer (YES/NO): NO